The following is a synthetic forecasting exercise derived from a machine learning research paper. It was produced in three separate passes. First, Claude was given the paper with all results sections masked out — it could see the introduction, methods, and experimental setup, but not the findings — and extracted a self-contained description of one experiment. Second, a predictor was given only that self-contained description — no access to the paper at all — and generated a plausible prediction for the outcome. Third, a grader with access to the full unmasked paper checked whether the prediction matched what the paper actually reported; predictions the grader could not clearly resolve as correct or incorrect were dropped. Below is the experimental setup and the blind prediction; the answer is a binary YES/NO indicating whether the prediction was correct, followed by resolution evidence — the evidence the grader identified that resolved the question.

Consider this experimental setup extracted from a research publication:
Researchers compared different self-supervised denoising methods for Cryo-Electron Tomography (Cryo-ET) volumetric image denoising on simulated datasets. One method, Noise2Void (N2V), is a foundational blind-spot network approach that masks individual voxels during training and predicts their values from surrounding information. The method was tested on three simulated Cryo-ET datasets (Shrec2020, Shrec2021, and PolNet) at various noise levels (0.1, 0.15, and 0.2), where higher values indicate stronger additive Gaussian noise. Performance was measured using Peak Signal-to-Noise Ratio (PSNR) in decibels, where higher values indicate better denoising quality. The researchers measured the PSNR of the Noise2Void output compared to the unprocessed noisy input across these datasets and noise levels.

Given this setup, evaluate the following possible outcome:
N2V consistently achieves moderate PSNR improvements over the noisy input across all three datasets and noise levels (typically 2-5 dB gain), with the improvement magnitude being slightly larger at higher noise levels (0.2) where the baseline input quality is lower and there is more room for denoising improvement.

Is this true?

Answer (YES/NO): NO